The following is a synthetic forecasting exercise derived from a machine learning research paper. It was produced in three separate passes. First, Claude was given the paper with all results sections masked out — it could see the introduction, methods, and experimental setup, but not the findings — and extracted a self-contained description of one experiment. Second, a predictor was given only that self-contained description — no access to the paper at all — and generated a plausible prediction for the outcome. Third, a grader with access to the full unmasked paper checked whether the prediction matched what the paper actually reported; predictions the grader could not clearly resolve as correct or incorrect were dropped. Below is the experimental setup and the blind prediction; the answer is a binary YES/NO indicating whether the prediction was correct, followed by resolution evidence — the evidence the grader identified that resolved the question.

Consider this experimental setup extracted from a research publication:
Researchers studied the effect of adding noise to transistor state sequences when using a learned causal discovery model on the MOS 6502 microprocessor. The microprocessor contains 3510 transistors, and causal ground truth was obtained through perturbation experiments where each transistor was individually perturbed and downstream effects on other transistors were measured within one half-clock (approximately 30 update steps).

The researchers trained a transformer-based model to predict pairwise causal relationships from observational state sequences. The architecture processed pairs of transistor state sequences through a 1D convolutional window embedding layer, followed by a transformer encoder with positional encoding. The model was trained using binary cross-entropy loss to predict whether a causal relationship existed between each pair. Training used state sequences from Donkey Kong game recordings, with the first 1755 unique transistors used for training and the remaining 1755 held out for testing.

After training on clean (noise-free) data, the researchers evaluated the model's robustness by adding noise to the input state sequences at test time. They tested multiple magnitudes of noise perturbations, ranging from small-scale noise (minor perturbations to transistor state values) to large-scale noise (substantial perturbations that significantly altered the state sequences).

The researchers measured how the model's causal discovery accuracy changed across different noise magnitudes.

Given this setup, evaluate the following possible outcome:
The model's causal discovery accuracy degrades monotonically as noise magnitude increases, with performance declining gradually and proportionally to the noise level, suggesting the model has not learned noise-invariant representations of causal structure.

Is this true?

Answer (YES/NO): NO